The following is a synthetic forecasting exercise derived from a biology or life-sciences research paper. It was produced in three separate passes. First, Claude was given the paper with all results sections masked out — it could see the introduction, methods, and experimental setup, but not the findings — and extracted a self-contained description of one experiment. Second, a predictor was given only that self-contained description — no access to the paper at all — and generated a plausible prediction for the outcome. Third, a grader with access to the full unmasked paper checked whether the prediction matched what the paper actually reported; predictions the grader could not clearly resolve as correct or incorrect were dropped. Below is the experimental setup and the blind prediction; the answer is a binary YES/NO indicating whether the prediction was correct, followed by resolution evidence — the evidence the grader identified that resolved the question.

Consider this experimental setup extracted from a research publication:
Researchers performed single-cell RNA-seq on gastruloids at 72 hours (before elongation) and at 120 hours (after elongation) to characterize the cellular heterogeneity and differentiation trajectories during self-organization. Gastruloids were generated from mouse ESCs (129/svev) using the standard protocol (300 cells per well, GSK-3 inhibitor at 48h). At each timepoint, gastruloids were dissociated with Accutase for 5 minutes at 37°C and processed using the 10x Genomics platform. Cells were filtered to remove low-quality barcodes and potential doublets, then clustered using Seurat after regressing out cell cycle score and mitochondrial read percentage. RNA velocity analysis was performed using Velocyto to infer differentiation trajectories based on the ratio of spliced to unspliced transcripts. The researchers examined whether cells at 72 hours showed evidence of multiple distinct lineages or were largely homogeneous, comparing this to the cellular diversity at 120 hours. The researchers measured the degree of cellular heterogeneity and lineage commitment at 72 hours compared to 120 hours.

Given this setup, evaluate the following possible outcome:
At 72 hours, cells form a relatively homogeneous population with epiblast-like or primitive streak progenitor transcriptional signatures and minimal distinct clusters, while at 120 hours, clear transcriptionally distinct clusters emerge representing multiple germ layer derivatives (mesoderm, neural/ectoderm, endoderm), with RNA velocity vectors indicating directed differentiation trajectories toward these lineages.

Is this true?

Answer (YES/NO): YES